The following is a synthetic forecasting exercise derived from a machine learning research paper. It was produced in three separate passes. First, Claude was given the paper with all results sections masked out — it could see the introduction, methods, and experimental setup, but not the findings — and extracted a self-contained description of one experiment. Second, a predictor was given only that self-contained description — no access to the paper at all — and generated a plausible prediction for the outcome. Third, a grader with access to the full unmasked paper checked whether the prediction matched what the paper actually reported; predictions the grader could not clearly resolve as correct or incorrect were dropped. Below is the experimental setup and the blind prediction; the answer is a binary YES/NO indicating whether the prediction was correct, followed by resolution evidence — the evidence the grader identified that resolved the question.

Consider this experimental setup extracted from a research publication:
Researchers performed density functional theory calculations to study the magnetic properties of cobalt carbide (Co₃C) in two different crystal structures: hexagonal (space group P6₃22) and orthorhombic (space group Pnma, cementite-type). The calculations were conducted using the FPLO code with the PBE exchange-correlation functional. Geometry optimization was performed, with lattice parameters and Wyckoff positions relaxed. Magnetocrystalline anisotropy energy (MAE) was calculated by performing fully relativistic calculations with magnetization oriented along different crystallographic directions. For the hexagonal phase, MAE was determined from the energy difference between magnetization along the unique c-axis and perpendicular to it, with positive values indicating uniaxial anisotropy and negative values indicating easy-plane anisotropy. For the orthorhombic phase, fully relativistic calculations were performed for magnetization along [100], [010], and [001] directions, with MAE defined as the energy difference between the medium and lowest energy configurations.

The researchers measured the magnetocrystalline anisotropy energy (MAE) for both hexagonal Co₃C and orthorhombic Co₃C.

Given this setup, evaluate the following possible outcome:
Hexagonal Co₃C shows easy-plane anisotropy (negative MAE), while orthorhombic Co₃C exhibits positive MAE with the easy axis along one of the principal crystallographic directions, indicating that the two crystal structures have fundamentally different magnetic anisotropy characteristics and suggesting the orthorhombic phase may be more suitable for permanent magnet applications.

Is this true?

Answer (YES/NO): YES